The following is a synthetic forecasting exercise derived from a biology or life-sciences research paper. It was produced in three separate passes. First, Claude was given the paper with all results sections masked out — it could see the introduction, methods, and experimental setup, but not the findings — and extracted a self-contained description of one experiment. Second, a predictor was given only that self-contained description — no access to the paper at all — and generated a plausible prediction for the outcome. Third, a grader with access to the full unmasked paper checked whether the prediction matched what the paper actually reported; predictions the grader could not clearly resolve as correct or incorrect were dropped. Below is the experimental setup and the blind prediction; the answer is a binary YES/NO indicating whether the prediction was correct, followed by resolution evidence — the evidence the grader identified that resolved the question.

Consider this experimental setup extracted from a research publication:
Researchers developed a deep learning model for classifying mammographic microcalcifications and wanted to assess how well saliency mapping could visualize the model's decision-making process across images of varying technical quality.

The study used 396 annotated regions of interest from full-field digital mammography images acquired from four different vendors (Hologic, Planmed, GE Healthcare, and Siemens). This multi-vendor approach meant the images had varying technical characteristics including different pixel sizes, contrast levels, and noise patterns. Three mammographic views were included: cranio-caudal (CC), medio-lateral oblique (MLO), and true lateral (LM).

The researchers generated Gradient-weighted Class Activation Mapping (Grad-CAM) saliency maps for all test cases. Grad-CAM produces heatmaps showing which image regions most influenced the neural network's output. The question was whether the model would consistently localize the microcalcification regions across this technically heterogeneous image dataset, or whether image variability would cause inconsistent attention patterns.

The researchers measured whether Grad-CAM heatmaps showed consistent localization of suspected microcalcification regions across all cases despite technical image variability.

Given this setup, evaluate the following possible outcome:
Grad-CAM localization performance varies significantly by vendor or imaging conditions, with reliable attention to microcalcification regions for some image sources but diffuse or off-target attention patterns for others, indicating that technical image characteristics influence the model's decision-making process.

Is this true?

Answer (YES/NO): NO